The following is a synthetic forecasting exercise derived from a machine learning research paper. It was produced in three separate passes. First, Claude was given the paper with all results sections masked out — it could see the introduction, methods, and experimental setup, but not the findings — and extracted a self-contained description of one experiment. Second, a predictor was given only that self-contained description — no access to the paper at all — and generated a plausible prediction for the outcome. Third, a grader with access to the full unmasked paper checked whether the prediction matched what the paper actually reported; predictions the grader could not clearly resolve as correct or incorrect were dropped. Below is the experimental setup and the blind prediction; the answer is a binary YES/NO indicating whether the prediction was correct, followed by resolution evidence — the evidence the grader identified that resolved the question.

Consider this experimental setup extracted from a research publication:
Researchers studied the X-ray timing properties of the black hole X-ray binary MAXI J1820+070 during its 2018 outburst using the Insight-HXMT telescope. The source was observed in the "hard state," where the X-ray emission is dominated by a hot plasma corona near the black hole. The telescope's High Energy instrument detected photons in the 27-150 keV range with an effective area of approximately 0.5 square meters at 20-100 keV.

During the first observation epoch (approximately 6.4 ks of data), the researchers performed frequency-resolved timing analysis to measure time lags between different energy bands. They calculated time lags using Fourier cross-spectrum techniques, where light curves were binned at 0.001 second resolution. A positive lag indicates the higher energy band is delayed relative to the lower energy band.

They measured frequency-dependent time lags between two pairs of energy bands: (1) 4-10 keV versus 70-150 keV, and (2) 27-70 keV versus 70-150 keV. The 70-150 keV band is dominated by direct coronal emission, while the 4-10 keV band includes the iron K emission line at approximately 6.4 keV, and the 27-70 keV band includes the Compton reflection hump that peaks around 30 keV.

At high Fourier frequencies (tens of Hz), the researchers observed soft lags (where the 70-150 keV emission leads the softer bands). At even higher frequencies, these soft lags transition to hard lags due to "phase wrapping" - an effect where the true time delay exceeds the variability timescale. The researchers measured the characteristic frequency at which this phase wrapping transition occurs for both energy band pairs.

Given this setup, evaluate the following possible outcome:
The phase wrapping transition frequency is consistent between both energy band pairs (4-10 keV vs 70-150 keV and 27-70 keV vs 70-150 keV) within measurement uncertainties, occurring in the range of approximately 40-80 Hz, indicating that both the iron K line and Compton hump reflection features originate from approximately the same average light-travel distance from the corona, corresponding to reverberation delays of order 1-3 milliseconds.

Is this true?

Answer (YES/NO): NO